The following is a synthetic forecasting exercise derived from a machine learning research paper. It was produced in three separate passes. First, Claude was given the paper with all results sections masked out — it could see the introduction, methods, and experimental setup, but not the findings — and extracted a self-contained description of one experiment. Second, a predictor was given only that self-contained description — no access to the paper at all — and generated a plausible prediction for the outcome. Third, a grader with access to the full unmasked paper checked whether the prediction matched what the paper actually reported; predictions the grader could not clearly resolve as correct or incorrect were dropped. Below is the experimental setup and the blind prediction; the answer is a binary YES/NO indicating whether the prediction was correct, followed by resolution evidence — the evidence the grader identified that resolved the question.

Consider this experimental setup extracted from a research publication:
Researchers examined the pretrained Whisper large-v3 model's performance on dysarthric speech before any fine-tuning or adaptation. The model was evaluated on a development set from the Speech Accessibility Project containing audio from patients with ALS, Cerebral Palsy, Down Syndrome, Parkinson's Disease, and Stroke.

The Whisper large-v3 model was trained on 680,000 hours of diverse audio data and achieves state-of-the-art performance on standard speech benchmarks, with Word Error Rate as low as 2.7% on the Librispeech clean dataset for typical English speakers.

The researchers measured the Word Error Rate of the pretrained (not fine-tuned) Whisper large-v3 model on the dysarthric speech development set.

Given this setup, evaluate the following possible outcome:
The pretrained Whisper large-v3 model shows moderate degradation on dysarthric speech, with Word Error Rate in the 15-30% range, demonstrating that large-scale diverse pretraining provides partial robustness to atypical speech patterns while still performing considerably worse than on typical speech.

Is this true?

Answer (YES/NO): NO